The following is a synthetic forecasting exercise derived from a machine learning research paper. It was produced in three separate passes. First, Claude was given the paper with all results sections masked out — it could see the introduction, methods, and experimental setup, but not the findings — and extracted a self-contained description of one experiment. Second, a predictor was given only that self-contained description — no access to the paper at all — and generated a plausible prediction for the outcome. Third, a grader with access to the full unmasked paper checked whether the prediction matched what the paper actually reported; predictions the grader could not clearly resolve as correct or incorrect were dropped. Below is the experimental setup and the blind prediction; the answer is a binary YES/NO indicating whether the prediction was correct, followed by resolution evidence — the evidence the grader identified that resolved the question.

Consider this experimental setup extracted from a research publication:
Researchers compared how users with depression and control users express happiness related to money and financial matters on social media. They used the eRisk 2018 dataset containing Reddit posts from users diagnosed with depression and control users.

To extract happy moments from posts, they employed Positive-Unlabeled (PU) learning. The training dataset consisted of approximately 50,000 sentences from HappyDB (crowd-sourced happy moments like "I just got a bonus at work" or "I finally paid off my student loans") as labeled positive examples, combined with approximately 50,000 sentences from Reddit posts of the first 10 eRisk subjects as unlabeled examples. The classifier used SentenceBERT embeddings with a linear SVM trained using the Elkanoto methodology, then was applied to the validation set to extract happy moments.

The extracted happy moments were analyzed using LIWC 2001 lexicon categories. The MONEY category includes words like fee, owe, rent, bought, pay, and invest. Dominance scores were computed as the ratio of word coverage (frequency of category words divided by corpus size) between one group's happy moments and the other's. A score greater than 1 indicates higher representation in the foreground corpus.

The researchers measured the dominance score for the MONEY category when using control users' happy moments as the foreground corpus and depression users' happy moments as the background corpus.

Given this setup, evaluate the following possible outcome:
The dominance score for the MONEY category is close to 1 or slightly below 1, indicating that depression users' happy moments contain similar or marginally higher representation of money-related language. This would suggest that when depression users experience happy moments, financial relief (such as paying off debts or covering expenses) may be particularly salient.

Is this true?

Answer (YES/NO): NO